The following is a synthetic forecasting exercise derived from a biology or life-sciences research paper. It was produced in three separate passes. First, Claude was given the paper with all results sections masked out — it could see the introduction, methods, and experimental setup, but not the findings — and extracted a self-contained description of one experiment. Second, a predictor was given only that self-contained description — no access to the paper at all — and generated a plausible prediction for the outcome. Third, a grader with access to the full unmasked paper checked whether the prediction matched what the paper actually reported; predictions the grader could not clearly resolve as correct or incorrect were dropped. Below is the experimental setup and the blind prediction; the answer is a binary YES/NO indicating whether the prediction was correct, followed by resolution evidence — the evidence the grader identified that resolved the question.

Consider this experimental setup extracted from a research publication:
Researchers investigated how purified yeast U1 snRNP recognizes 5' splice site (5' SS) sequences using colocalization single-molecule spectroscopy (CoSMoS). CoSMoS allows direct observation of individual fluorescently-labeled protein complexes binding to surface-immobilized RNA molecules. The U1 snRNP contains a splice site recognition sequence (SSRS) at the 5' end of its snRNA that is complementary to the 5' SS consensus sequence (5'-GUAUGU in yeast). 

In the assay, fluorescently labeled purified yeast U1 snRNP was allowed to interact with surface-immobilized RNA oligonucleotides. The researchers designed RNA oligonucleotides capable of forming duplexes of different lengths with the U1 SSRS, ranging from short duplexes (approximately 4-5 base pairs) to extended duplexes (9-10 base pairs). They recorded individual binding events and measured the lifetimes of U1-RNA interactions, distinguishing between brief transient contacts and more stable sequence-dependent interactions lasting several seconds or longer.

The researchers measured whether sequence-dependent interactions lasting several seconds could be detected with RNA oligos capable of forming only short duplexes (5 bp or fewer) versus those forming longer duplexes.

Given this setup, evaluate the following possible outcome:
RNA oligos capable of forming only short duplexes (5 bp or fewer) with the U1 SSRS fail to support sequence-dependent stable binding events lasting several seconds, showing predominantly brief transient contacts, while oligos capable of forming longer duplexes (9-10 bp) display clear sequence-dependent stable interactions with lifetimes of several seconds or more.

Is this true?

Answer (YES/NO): YES